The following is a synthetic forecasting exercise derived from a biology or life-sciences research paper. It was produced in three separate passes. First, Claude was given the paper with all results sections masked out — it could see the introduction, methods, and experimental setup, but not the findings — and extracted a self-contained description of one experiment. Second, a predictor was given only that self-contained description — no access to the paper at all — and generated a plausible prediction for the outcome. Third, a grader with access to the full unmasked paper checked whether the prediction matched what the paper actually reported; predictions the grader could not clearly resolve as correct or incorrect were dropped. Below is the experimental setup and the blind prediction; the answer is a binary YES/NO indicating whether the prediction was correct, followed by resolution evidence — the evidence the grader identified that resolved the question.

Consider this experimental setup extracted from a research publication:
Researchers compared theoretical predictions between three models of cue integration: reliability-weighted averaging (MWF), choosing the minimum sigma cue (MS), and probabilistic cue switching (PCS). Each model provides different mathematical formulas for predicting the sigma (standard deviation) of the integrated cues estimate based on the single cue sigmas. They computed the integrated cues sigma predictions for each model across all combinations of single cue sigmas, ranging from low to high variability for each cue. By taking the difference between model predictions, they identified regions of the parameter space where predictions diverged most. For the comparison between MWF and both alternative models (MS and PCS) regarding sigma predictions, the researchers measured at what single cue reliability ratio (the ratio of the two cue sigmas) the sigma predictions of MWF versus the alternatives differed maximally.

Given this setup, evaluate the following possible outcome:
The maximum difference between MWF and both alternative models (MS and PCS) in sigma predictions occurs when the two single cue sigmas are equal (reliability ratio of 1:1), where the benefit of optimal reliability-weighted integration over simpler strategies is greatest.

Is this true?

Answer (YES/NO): YES